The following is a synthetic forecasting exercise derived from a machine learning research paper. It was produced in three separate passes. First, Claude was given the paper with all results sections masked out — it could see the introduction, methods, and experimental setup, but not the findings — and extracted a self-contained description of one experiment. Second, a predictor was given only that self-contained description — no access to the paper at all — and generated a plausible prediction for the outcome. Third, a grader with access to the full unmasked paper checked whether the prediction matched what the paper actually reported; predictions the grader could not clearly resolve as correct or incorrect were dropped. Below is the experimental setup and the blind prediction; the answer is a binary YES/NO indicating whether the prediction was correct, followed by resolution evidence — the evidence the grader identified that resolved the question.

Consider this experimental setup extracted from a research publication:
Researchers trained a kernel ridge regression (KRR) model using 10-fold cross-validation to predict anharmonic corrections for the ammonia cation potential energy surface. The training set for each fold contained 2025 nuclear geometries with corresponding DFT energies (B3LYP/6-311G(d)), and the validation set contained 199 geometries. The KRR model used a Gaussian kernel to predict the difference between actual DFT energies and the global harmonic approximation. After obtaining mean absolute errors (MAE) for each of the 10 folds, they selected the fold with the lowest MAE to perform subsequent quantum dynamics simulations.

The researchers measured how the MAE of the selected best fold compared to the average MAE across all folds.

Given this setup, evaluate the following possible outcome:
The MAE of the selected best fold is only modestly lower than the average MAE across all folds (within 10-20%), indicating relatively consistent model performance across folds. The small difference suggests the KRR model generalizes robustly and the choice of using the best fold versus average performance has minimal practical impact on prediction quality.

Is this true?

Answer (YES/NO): NO